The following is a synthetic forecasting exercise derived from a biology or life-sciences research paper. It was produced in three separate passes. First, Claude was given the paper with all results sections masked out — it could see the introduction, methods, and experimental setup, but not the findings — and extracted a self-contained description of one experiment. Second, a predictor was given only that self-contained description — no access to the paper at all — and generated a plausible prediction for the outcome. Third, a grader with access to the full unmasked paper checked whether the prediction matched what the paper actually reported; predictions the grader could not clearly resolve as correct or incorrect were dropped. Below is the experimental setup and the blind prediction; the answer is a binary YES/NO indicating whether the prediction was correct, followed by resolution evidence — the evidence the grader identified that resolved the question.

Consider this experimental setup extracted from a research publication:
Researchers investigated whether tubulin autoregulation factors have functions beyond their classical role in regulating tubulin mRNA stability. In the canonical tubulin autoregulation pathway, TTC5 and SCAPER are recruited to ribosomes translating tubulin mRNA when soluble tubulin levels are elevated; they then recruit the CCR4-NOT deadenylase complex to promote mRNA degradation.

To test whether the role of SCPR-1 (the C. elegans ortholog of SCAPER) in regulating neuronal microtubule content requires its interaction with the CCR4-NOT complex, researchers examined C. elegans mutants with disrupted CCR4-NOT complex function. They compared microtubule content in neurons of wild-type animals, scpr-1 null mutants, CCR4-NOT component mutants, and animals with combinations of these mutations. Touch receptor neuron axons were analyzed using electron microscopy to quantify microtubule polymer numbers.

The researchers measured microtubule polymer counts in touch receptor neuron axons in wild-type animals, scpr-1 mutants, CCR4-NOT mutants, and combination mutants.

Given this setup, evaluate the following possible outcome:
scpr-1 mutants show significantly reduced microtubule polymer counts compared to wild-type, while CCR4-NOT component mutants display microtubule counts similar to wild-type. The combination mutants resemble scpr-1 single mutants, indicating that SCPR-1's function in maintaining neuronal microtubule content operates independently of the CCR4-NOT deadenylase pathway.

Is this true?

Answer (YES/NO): YES